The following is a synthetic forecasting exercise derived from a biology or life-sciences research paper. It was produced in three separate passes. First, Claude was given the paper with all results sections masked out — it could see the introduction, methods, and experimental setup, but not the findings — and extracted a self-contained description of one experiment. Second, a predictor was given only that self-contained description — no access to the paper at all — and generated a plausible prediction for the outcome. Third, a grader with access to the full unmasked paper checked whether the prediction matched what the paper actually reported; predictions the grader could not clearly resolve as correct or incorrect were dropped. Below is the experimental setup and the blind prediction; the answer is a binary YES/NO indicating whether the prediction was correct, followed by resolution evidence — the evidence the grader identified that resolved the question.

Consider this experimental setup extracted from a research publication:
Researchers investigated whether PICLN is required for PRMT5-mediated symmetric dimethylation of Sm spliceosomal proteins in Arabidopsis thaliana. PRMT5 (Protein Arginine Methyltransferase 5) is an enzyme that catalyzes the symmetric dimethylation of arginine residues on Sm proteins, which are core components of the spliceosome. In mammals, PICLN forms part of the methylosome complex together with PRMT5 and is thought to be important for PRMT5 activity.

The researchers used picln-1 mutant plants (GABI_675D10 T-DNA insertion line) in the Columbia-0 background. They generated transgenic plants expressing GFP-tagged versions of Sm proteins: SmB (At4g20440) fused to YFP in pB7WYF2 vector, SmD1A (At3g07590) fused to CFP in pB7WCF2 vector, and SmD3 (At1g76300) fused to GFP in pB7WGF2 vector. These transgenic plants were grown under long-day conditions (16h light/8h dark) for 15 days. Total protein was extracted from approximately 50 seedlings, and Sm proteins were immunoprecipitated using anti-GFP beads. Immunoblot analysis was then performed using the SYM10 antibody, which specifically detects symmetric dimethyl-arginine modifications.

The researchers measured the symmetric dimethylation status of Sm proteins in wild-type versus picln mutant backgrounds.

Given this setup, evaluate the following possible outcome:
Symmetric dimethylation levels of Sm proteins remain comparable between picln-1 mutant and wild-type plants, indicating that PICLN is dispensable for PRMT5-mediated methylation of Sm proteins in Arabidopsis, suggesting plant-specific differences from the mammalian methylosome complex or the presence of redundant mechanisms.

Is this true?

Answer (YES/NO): YES